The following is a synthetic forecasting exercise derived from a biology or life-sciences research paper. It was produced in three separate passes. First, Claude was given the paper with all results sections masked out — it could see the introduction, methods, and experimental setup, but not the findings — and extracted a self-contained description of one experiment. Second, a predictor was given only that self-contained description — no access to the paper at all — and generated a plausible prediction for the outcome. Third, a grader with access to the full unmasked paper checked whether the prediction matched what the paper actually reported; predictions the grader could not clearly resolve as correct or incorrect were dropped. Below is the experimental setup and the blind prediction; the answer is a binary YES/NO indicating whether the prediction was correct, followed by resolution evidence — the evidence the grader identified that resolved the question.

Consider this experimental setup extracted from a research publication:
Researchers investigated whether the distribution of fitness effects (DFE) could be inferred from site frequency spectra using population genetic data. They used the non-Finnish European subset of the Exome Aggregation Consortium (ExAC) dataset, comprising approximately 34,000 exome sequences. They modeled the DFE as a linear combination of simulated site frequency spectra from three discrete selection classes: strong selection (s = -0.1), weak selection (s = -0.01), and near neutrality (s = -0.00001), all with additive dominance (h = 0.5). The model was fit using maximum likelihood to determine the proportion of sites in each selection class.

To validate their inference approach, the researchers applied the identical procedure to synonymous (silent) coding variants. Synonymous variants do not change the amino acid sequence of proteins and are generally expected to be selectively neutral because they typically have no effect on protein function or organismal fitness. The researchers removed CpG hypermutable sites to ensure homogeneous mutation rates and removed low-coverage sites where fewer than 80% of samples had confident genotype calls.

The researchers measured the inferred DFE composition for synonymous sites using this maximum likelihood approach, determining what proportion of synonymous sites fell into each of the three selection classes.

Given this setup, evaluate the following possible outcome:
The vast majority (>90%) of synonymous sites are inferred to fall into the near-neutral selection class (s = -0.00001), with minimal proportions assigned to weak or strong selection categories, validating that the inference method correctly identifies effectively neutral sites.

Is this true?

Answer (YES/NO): YES